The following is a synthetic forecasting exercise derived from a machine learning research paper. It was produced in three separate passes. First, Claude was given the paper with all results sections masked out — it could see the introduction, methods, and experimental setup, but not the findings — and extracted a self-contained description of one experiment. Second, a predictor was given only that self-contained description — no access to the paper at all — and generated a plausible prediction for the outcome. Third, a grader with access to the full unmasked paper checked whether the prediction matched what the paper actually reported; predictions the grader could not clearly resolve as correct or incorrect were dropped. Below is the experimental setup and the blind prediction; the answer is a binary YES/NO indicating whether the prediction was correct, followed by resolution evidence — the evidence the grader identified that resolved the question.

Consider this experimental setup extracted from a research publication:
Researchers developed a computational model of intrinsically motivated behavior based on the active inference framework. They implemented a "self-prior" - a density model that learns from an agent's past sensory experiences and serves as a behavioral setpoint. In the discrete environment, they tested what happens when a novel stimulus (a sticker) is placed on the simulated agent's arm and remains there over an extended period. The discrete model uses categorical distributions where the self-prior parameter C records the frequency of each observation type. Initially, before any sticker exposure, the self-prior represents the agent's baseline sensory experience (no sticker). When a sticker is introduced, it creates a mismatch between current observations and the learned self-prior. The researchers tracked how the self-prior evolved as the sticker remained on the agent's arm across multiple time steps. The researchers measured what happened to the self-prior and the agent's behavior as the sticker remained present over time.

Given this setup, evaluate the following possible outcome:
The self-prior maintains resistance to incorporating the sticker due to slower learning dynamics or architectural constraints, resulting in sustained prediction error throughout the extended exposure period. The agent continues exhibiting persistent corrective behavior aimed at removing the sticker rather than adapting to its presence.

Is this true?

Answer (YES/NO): NO